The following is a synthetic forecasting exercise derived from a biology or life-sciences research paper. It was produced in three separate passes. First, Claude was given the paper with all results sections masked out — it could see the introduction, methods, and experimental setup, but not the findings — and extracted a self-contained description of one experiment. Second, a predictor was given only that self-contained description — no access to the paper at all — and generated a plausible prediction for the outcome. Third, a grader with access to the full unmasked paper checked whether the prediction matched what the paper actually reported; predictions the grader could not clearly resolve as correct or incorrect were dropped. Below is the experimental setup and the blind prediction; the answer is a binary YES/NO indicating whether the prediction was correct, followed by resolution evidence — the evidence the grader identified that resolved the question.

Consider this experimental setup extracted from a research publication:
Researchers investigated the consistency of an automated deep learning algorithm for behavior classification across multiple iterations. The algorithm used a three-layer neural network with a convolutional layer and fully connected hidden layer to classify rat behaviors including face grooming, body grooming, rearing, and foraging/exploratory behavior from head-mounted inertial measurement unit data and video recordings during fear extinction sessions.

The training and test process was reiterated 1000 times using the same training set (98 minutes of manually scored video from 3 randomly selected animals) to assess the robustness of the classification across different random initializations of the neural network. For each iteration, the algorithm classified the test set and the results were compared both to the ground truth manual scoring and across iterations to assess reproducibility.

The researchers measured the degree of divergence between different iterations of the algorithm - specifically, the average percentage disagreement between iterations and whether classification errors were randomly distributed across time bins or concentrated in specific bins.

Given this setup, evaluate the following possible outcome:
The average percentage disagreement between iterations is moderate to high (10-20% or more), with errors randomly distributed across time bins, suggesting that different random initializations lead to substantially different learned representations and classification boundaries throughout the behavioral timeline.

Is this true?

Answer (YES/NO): NO